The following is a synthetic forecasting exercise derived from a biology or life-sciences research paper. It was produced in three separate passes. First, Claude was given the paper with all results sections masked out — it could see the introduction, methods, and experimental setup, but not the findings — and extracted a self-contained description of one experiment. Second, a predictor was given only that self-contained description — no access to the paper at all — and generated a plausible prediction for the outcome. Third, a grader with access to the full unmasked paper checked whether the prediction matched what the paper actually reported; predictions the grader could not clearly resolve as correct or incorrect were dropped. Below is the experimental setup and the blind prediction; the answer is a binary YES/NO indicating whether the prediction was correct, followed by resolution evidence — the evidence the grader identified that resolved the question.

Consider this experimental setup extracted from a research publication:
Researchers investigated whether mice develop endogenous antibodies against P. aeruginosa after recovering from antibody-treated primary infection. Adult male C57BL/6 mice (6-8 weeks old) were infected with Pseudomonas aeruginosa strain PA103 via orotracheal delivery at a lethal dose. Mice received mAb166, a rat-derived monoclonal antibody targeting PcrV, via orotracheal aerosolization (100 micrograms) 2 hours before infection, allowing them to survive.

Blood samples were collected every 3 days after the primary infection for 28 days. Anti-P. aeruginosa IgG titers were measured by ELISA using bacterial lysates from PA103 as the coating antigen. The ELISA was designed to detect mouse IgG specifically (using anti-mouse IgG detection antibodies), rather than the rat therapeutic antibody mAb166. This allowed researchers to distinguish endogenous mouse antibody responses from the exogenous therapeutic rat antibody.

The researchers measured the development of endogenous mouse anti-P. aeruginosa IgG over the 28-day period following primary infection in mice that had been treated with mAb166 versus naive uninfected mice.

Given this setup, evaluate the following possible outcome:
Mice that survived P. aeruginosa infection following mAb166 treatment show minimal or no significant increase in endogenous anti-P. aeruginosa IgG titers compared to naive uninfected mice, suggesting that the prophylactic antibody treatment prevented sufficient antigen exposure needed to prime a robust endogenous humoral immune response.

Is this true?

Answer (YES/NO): NO